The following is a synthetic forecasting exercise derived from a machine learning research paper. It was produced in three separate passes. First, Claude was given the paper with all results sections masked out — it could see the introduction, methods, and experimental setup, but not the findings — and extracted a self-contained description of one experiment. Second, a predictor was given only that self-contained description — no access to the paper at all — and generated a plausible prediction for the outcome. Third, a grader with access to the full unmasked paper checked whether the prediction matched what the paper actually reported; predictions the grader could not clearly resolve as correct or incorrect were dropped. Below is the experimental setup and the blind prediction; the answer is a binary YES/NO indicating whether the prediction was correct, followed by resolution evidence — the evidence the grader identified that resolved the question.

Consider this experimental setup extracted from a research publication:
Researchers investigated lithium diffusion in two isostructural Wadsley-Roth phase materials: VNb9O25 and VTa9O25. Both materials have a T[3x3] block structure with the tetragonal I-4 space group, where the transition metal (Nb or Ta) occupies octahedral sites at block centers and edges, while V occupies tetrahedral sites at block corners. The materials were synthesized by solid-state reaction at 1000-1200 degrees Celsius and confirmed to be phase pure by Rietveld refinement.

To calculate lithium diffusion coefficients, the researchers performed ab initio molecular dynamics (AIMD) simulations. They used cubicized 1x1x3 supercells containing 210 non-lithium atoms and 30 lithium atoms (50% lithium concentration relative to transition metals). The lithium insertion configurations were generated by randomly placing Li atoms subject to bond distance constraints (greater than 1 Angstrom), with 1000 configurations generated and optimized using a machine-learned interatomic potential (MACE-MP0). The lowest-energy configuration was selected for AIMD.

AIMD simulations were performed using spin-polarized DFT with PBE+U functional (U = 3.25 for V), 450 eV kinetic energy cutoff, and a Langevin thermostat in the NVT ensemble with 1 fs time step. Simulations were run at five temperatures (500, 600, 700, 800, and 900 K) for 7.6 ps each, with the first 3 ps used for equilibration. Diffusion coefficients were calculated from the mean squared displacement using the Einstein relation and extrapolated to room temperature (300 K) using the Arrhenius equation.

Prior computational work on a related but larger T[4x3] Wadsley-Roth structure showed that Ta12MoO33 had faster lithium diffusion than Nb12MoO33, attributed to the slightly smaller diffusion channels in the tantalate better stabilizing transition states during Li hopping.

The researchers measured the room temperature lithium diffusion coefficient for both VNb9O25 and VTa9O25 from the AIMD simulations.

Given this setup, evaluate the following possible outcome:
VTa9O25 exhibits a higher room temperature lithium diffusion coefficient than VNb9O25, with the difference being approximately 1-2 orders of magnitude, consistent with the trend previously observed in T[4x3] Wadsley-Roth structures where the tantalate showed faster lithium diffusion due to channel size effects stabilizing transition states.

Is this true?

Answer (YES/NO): NO